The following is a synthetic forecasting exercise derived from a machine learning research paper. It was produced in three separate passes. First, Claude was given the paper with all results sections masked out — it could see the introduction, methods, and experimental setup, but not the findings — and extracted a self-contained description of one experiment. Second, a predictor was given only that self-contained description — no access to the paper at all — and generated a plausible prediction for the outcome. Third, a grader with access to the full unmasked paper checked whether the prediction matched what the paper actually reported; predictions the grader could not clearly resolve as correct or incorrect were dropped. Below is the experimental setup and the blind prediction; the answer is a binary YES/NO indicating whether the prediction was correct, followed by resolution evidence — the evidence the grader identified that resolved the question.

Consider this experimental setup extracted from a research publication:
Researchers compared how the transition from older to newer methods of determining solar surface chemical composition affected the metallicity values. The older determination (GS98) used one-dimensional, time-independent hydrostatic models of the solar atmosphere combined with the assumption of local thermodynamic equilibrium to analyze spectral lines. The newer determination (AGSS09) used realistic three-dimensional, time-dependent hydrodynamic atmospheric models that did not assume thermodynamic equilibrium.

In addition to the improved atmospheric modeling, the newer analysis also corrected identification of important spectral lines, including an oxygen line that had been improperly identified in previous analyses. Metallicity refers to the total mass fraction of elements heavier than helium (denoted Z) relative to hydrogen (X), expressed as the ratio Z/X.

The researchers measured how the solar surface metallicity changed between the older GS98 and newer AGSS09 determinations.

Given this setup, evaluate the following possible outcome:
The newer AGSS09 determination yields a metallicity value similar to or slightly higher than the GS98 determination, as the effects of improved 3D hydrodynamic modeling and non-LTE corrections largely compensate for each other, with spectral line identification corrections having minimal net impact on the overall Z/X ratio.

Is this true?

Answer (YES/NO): NO